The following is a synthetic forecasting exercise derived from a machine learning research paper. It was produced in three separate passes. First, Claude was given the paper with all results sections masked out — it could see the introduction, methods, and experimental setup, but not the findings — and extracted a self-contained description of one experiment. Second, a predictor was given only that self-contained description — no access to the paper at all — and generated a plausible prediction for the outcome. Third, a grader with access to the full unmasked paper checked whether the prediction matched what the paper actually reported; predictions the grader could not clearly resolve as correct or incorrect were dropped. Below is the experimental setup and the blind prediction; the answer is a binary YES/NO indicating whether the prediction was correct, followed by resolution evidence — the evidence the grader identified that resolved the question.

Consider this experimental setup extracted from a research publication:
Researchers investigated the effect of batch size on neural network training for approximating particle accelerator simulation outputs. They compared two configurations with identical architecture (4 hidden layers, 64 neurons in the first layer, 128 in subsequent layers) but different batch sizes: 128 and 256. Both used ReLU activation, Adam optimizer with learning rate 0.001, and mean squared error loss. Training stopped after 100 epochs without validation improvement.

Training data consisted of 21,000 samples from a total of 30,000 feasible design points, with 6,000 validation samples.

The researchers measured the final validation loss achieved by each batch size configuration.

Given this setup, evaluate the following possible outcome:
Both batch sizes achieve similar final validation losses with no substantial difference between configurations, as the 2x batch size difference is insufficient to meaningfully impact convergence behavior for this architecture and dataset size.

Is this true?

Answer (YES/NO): NO